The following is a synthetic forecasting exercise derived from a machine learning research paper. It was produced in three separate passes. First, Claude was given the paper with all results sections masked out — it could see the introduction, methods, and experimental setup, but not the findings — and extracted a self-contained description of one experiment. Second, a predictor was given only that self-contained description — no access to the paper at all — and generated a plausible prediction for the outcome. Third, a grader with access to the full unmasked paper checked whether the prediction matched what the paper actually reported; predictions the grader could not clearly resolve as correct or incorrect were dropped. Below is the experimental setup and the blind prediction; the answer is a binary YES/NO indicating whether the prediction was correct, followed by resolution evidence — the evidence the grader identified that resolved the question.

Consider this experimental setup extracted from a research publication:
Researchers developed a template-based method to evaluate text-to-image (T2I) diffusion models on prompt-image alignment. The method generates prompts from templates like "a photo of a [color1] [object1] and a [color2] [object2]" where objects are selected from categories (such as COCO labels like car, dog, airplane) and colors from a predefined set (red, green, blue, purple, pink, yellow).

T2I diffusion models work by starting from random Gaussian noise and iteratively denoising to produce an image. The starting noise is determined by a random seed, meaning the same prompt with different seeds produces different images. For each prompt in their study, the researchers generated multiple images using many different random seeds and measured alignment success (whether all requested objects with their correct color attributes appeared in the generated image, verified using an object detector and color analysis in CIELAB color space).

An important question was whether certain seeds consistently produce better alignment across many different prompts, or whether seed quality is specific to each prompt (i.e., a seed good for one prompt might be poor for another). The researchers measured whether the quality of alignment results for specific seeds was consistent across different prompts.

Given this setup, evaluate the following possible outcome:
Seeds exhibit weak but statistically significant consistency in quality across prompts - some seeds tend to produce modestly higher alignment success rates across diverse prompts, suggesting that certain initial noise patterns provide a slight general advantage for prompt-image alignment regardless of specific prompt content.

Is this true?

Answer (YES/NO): NO